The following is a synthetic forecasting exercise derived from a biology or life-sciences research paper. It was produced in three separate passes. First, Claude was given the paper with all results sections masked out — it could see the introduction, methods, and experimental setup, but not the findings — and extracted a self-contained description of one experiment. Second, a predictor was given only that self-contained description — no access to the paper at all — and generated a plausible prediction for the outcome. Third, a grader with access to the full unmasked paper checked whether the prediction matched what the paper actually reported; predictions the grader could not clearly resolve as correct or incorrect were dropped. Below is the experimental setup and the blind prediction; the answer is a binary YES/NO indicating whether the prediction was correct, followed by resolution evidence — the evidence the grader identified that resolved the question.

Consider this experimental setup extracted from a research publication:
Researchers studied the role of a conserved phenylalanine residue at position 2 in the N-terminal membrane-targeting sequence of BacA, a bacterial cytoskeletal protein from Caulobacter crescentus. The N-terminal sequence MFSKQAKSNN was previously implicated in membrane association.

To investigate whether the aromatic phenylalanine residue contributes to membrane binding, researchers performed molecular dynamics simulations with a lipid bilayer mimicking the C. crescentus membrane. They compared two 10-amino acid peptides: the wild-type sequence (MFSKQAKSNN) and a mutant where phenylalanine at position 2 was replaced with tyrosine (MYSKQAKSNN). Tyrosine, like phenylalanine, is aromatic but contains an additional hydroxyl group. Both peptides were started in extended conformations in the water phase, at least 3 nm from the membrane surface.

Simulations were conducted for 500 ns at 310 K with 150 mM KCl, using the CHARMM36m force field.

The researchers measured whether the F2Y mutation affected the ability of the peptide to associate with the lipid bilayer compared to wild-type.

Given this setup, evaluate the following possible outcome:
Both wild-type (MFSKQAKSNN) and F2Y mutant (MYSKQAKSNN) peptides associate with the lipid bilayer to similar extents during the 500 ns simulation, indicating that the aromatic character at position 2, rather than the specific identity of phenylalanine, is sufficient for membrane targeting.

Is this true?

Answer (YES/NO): NO